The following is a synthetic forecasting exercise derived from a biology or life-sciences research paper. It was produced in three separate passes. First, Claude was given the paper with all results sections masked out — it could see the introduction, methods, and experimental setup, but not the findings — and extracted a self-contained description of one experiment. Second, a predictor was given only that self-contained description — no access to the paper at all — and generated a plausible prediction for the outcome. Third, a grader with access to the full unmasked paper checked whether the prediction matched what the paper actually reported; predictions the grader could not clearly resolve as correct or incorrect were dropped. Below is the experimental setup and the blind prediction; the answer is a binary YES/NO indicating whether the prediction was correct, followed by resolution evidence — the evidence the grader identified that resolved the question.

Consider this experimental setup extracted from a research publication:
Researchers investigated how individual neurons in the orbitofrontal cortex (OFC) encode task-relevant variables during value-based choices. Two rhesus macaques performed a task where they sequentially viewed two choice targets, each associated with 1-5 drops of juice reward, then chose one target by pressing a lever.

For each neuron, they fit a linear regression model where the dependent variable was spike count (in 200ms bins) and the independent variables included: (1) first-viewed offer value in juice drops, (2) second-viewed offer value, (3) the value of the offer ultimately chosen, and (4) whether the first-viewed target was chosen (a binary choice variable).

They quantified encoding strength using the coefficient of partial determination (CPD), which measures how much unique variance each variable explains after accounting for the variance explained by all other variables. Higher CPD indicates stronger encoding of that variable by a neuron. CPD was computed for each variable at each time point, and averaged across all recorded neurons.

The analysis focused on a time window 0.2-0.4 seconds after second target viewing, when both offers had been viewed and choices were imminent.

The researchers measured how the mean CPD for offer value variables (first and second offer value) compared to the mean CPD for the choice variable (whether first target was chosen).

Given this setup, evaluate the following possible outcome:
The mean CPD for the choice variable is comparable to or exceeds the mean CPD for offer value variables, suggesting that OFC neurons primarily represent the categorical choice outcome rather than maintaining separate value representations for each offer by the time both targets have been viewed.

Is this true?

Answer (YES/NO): NO